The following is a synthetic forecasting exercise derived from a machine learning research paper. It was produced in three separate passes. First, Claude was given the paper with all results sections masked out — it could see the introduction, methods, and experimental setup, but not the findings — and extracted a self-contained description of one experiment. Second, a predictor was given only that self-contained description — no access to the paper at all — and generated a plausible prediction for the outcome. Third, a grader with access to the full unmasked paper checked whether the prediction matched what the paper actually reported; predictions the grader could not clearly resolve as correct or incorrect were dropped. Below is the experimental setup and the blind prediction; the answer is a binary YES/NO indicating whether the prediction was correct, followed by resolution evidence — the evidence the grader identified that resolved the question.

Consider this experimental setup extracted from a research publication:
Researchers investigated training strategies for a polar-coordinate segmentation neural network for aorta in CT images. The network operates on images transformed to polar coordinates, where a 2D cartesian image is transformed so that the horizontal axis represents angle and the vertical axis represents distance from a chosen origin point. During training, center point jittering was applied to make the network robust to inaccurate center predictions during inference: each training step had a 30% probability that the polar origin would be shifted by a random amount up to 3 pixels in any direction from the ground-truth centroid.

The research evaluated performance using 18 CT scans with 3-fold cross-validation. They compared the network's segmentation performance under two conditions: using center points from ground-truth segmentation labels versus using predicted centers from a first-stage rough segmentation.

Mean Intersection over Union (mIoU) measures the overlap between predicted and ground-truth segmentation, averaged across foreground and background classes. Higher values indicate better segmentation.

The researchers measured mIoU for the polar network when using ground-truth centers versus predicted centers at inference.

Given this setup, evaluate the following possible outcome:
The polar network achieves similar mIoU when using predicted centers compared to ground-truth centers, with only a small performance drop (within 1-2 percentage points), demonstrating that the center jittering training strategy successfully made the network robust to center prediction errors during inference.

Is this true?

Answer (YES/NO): NO